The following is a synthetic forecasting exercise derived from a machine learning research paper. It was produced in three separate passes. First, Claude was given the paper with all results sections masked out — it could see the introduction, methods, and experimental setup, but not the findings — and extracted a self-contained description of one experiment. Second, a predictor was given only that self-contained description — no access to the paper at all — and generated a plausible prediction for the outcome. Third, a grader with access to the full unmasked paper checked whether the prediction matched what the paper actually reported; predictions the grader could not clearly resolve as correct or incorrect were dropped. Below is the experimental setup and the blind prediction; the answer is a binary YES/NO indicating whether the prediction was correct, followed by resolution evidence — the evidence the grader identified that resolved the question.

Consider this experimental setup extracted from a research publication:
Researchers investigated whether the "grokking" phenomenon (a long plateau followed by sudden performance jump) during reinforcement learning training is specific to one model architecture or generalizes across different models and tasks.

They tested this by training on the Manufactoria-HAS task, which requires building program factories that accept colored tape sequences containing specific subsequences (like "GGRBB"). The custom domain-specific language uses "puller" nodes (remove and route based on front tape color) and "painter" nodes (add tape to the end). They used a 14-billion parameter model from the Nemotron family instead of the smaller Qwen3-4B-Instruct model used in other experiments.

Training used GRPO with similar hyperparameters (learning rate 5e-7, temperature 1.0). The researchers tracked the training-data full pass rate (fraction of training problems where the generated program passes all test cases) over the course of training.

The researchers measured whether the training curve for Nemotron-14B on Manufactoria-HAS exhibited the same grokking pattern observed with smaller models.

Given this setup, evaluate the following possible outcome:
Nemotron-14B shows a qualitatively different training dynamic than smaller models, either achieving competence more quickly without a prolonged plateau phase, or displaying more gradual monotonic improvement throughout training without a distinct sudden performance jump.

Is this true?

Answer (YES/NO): NO